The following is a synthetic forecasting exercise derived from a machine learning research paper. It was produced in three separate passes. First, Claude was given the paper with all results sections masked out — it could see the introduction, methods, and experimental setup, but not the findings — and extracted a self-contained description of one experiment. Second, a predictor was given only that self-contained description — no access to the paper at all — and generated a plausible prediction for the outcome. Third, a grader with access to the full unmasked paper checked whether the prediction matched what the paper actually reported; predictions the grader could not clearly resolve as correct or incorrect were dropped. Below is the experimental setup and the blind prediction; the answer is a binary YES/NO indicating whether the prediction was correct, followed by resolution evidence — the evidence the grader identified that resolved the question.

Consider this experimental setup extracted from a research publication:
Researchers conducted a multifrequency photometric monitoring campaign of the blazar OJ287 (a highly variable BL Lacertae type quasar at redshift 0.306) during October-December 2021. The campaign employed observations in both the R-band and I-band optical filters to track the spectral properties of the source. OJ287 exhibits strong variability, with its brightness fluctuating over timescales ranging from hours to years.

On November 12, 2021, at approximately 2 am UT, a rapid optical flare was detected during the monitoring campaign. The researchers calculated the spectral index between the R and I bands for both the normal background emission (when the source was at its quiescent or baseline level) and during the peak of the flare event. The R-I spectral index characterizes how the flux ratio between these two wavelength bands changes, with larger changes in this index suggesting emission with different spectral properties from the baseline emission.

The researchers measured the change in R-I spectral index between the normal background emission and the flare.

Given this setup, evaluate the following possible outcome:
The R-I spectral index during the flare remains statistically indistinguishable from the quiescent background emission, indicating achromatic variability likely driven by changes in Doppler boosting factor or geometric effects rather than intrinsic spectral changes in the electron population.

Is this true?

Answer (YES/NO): NO